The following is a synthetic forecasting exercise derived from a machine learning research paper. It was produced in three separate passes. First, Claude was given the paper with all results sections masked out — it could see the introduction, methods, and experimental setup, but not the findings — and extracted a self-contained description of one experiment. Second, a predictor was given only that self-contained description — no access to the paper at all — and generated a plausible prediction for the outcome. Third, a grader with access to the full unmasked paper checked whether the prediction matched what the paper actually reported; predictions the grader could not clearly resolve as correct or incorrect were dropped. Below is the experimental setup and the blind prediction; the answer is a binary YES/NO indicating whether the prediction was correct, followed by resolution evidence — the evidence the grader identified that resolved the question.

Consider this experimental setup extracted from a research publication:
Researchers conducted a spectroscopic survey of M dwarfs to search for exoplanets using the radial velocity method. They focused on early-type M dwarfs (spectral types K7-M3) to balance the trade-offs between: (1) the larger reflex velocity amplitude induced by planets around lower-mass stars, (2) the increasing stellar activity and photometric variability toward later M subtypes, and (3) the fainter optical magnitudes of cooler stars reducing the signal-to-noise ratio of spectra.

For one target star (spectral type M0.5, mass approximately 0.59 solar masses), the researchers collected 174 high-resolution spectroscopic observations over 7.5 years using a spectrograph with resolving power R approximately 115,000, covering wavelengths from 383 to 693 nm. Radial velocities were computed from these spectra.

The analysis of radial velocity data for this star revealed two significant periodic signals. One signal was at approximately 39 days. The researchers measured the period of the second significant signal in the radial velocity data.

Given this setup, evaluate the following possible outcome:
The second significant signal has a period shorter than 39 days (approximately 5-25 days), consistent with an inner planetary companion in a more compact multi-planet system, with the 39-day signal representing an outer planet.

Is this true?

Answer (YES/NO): NO